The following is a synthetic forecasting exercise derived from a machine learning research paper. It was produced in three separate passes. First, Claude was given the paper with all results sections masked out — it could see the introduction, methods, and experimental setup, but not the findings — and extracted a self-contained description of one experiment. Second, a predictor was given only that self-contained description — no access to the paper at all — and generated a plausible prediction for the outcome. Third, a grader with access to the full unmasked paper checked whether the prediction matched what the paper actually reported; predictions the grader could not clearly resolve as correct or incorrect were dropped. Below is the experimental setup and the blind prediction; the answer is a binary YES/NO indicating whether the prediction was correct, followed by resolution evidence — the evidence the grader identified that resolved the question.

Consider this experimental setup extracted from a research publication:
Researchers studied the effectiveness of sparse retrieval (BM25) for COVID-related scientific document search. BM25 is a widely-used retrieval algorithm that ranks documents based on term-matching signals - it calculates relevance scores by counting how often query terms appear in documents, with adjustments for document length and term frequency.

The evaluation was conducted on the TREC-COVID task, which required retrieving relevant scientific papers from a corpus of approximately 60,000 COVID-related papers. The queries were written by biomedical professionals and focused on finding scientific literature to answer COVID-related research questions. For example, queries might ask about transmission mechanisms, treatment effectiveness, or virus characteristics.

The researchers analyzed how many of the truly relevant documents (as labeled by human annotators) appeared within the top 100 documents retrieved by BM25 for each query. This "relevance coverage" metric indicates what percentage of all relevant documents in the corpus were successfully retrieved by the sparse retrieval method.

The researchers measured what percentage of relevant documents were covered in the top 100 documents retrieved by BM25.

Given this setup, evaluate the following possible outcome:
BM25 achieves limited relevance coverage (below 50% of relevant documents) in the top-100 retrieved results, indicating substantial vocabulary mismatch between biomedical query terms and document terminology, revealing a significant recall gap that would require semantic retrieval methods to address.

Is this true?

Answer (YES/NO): YES